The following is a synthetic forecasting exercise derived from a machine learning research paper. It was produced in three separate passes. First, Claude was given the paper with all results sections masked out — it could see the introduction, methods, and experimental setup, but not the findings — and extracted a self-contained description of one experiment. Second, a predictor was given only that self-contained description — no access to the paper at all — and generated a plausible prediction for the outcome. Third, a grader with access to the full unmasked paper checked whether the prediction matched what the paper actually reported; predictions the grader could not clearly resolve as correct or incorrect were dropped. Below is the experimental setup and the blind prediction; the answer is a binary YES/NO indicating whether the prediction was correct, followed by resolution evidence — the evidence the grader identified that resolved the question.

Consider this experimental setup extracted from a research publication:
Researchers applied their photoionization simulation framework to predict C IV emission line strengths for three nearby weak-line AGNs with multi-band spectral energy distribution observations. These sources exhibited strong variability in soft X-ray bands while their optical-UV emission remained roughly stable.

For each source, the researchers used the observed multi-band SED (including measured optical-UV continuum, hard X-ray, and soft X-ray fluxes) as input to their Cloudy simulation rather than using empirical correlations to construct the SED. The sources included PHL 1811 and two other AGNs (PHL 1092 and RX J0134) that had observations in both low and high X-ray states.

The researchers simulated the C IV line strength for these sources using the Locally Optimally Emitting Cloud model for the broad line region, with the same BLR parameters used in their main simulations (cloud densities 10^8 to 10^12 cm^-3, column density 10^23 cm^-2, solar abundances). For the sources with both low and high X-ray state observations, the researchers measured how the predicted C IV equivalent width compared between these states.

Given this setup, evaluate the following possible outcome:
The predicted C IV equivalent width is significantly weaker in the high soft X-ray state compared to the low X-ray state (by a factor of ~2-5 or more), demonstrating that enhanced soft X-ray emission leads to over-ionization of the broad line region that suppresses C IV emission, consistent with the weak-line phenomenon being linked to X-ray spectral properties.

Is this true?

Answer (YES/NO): NO